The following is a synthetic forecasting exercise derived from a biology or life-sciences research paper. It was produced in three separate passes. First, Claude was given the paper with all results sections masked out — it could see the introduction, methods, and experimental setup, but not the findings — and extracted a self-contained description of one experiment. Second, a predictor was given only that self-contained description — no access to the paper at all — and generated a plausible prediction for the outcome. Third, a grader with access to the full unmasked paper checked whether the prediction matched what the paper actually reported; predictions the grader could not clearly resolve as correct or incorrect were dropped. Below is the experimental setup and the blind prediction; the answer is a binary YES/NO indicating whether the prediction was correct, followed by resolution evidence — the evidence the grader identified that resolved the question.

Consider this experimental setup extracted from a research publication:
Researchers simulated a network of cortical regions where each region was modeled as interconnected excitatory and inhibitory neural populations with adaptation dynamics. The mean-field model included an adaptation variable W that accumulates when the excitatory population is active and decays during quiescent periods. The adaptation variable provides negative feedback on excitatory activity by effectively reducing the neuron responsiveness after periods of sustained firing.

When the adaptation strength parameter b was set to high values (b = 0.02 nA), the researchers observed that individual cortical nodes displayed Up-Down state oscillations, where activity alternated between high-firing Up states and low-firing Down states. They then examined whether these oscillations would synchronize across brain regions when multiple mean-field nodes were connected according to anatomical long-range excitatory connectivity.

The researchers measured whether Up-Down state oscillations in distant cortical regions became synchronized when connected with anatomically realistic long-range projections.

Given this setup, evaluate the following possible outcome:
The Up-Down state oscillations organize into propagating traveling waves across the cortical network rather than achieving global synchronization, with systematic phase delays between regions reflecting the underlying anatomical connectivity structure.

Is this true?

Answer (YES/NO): NO